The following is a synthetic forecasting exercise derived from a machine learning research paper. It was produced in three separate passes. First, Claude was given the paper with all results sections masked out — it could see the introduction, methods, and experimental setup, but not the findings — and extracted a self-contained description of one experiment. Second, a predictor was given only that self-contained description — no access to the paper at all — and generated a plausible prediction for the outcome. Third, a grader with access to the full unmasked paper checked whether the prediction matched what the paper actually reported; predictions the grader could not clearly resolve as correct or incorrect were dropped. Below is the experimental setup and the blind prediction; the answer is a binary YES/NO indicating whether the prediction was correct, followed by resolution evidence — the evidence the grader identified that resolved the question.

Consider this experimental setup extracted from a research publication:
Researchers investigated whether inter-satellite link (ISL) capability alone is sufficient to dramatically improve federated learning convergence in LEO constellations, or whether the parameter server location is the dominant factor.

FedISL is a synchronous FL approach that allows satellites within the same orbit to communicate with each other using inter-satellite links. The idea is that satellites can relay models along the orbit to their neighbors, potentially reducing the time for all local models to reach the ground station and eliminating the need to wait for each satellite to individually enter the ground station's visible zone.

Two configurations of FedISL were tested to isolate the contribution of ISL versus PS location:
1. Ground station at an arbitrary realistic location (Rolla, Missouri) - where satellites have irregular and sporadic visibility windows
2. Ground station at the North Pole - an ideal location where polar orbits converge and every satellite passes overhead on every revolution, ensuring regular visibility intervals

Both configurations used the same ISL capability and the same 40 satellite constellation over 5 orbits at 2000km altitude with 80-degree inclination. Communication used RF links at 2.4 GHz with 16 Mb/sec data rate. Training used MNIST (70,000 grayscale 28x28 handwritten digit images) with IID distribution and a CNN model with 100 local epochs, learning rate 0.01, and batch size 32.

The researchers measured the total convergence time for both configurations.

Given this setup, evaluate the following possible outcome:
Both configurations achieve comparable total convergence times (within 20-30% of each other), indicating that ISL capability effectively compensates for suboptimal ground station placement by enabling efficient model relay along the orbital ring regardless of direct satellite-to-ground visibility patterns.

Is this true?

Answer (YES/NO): NO